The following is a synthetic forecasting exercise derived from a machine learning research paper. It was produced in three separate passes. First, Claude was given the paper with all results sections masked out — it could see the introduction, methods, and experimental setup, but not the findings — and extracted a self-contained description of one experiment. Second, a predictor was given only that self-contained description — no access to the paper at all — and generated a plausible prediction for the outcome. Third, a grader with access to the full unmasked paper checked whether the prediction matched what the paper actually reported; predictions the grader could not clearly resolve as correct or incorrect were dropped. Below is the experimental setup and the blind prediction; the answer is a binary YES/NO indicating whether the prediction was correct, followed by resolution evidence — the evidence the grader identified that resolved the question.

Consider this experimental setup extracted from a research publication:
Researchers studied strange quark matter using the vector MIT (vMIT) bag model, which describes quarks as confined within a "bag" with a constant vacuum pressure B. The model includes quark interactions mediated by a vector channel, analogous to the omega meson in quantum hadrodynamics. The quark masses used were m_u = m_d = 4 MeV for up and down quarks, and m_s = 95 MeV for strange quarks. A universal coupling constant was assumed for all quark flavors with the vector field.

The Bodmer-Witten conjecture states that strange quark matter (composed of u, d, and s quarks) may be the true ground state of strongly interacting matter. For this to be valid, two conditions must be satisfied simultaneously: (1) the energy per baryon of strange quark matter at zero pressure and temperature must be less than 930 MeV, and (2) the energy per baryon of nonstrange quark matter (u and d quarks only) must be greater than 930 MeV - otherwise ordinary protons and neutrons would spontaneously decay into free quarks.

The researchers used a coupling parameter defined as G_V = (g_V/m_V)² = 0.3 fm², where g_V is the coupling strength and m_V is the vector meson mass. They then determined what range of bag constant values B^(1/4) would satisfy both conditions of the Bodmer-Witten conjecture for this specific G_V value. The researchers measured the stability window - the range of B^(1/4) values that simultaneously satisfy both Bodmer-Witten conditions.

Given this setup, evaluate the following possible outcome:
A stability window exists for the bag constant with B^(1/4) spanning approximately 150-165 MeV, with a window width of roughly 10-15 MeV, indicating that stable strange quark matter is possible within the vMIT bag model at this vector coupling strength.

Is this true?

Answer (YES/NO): NO